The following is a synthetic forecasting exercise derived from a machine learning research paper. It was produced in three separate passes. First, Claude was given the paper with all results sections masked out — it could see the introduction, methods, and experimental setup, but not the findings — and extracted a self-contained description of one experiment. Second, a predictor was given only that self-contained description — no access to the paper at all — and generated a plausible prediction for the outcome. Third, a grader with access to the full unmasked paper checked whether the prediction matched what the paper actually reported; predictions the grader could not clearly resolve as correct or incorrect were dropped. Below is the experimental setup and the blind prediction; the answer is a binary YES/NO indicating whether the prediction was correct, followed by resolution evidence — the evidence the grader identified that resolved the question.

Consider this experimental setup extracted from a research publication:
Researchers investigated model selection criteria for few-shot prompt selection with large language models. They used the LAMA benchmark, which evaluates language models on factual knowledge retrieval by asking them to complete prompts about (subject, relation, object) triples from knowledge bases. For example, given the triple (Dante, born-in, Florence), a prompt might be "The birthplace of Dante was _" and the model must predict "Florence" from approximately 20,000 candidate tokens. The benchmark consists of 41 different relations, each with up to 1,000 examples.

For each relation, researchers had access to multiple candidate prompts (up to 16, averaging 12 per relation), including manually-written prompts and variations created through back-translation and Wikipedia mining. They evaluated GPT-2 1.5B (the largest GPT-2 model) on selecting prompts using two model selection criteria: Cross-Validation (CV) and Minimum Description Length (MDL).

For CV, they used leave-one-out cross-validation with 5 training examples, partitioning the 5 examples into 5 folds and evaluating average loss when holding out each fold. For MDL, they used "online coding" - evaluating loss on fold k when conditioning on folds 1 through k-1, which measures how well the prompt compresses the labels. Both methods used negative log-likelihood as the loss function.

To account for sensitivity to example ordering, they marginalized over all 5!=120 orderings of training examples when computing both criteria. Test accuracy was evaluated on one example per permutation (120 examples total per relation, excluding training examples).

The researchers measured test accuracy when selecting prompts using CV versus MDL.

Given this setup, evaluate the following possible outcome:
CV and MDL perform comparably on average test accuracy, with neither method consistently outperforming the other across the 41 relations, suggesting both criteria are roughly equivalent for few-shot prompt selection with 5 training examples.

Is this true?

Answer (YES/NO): YES